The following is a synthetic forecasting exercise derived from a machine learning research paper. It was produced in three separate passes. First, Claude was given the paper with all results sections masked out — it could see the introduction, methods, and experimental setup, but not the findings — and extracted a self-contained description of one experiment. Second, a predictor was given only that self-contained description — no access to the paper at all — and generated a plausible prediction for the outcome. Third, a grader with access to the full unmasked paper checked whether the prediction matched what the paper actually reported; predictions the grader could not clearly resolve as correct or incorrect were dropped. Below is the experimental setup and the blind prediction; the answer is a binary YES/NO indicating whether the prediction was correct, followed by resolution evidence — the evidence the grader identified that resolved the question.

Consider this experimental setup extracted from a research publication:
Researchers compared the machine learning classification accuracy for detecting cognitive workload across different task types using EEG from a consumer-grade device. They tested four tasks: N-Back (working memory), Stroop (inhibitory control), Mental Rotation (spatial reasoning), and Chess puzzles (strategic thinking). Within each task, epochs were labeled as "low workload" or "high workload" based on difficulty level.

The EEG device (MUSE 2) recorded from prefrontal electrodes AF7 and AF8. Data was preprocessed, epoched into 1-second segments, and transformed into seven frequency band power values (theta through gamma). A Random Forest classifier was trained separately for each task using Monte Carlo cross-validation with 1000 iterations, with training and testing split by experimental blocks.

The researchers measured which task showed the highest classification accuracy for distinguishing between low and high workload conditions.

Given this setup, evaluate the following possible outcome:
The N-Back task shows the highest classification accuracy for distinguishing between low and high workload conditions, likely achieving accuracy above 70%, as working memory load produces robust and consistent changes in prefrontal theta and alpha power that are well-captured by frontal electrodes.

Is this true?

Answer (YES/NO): NO